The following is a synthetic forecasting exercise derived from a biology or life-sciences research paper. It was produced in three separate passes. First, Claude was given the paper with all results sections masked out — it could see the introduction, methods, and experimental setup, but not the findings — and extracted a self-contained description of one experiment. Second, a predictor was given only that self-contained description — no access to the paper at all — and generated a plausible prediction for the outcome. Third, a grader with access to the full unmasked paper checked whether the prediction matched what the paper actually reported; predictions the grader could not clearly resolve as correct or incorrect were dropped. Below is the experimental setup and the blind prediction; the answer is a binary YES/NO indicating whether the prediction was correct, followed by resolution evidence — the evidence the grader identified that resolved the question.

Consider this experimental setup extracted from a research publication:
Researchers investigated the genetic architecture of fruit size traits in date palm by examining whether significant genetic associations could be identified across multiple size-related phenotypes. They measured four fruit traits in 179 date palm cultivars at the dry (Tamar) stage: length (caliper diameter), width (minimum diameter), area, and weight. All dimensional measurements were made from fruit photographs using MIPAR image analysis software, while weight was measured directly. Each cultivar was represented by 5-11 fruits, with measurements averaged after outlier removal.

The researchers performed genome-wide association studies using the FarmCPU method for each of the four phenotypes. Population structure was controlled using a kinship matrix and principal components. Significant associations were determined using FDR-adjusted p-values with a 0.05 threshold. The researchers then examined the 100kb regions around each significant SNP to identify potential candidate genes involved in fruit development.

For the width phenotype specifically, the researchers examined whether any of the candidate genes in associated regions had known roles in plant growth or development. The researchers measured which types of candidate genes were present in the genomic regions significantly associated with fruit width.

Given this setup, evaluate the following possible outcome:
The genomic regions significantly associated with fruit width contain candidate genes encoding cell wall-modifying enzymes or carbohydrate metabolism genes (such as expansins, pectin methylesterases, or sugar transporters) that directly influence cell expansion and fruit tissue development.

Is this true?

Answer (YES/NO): NO